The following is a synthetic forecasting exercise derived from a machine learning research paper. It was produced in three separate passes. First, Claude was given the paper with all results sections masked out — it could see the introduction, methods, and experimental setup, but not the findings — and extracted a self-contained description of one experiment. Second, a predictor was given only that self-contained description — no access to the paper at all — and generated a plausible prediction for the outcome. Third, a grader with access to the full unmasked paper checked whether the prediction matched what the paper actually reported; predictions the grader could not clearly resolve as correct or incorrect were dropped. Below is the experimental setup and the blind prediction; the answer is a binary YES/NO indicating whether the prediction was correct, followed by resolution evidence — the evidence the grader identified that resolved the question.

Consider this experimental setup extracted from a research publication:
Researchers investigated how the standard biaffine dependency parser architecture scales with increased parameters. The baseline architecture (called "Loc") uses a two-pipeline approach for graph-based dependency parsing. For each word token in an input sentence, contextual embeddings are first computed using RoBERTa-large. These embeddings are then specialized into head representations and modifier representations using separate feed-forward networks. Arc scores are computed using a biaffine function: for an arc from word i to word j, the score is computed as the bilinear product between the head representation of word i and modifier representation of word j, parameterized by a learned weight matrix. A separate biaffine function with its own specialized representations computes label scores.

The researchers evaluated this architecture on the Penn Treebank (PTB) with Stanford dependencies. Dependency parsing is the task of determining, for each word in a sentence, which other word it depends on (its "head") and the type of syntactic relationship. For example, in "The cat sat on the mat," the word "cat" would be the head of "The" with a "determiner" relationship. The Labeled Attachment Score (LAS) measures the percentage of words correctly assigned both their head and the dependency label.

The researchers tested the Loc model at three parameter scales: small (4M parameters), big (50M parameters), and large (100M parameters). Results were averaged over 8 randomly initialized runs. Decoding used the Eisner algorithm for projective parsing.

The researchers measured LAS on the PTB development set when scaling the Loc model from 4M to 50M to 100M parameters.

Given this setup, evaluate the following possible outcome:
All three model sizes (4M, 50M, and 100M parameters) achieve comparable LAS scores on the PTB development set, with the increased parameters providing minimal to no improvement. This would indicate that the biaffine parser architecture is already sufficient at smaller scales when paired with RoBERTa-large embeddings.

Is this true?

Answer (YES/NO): NO